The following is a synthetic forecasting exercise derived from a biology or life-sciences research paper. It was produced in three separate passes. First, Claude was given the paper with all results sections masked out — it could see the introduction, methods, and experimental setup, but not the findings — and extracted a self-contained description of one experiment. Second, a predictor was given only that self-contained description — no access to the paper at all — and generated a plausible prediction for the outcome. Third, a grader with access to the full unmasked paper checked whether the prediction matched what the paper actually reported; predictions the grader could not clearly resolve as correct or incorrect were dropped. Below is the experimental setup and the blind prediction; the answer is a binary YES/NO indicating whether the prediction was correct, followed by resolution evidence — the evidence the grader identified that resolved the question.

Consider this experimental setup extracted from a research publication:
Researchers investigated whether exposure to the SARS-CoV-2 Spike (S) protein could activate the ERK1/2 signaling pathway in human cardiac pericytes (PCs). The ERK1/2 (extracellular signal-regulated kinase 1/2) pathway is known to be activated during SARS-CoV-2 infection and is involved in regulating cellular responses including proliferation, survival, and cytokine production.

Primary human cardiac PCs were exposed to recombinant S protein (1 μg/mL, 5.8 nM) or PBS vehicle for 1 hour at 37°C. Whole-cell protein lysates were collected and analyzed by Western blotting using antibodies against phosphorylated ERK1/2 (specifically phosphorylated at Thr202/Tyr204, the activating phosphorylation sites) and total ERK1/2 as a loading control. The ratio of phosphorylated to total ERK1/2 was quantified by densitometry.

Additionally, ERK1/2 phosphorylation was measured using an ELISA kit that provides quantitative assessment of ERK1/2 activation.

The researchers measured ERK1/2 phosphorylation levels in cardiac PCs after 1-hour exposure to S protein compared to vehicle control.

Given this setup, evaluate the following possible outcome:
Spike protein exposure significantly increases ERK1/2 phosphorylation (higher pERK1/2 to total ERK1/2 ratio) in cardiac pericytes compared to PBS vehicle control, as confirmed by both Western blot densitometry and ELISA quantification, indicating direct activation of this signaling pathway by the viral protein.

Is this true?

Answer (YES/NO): YES